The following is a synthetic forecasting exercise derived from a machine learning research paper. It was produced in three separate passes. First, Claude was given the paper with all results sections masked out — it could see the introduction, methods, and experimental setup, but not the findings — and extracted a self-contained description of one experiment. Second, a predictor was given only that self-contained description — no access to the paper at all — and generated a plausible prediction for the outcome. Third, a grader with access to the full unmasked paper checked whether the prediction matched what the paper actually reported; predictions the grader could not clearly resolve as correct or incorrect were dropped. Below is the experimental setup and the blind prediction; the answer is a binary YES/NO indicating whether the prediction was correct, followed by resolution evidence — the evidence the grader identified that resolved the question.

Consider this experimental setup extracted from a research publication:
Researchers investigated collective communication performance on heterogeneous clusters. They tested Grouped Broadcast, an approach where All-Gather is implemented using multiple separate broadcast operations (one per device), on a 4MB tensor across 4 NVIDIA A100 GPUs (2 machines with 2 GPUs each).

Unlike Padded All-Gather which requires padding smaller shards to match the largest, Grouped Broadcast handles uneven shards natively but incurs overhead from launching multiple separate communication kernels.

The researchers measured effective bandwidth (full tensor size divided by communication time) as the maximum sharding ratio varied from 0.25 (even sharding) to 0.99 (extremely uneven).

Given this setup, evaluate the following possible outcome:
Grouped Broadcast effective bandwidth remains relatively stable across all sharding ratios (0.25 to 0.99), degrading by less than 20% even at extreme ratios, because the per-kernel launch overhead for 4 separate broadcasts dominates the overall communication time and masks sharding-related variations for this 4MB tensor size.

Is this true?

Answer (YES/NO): NO